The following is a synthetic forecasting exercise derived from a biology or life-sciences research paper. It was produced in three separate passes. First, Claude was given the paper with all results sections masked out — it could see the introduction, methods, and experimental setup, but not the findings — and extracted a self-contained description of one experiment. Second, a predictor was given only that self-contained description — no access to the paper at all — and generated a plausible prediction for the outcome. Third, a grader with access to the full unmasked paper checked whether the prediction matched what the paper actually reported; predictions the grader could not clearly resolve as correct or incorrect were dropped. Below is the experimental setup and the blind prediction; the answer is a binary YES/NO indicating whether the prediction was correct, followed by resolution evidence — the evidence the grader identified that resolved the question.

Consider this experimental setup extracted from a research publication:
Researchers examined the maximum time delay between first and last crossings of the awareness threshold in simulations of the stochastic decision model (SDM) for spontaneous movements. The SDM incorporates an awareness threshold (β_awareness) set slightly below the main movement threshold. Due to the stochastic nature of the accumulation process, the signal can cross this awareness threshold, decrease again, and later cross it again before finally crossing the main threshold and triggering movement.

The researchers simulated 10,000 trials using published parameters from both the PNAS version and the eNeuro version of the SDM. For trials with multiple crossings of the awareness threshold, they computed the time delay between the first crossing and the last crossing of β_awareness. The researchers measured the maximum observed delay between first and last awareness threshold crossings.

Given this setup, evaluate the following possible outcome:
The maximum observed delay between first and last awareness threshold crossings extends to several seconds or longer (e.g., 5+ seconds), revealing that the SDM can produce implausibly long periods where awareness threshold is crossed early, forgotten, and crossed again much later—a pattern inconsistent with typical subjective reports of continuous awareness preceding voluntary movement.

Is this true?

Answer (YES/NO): YES